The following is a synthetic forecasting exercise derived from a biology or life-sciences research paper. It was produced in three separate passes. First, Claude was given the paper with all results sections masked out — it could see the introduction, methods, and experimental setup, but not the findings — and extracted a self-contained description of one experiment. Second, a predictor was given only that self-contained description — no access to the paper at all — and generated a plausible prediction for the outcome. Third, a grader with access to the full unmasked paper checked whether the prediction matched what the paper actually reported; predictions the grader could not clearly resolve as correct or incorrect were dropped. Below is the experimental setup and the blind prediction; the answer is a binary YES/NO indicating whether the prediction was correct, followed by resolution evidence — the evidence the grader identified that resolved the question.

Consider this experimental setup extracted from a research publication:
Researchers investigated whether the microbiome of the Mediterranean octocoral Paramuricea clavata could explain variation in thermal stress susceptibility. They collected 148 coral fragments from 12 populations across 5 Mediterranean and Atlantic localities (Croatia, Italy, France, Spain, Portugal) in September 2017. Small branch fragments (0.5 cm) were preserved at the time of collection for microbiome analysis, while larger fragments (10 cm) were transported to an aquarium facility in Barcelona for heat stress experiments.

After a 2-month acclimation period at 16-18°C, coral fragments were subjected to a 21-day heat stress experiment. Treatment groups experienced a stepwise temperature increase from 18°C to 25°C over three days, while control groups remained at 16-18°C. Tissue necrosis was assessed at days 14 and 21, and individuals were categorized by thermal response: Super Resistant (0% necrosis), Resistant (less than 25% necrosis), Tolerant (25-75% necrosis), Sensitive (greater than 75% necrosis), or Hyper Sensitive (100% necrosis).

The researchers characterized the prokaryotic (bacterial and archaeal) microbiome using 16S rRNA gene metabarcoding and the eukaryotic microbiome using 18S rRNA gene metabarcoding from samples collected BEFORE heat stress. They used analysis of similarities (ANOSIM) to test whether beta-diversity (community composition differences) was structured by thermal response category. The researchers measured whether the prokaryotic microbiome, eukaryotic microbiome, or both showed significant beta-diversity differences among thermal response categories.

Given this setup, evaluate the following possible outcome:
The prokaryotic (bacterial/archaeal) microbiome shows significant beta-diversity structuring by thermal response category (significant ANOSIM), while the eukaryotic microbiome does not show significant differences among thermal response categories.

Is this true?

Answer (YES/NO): NO